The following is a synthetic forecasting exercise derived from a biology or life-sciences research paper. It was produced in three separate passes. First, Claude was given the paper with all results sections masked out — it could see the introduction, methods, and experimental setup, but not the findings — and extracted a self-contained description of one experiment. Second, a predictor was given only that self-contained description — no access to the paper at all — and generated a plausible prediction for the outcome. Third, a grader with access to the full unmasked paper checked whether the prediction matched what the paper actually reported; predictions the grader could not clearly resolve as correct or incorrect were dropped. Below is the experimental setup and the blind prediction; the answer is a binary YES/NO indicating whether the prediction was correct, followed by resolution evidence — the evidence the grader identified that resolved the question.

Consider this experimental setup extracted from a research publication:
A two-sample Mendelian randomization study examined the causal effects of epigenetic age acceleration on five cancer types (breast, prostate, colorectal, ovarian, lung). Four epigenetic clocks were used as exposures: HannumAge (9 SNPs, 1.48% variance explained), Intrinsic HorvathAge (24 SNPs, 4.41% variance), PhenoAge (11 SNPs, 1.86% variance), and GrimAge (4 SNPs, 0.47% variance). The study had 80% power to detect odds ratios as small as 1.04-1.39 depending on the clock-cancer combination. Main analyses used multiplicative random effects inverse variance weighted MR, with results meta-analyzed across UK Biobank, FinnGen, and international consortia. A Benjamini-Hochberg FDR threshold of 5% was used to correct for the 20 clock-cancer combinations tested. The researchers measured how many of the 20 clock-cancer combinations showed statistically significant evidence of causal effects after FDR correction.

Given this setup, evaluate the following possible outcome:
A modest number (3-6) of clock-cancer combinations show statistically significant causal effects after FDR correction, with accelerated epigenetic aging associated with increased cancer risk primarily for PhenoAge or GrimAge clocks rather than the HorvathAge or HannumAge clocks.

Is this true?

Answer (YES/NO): NO